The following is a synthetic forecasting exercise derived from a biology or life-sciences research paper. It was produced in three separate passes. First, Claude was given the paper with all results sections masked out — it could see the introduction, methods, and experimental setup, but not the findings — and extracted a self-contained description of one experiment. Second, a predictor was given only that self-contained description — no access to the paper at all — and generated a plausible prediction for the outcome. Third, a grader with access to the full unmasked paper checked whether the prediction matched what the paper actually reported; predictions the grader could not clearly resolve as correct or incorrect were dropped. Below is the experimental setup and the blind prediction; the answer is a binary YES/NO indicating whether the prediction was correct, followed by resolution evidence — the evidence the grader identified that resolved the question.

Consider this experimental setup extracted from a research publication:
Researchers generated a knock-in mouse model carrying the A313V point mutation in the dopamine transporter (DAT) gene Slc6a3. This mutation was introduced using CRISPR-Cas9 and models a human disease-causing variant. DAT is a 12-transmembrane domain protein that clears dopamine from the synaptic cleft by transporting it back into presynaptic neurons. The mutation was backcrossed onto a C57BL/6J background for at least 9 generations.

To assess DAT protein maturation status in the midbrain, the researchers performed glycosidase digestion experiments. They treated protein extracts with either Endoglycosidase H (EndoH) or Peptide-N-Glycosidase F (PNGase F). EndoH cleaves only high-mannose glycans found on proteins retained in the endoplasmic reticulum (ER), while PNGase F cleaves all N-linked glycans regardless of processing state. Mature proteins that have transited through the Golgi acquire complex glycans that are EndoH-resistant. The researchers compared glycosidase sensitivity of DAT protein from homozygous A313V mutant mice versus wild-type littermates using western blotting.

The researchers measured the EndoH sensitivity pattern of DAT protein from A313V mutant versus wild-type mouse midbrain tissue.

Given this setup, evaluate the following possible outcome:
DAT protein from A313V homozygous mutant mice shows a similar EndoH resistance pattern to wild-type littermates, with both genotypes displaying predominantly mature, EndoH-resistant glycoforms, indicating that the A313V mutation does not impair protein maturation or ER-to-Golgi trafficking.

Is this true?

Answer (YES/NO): NO